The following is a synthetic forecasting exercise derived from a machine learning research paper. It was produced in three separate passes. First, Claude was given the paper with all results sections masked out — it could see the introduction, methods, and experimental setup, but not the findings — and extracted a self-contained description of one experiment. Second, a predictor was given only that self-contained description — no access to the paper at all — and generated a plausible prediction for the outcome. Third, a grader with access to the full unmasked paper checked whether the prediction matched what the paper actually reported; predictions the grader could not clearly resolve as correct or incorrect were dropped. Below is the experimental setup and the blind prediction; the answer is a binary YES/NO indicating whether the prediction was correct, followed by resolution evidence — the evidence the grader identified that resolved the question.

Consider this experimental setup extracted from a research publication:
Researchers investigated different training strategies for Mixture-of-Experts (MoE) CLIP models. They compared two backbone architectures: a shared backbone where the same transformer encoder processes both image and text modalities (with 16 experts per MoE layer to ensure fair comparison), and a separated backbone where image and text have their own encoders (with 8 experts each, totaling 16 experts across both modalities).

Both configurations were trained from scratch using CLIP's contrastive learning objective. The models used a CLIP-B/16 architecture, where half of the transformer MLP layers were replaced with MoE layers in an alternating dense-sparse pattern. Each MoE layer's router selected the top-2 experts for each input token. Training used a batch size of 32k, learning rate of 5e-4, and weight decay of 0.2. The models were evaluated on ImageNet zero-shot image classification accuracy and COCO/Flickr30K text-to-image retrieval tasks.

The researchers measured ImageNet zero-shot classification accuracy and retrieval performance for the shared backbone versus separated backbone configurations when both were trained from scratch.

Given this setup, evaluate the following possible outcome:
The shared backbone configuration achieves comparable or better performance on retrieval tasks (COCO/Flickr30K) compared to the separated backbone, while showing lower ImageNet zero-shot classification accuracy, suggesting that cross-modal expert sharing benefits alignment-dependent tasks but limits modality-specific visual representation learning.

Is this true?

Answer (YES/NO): NO